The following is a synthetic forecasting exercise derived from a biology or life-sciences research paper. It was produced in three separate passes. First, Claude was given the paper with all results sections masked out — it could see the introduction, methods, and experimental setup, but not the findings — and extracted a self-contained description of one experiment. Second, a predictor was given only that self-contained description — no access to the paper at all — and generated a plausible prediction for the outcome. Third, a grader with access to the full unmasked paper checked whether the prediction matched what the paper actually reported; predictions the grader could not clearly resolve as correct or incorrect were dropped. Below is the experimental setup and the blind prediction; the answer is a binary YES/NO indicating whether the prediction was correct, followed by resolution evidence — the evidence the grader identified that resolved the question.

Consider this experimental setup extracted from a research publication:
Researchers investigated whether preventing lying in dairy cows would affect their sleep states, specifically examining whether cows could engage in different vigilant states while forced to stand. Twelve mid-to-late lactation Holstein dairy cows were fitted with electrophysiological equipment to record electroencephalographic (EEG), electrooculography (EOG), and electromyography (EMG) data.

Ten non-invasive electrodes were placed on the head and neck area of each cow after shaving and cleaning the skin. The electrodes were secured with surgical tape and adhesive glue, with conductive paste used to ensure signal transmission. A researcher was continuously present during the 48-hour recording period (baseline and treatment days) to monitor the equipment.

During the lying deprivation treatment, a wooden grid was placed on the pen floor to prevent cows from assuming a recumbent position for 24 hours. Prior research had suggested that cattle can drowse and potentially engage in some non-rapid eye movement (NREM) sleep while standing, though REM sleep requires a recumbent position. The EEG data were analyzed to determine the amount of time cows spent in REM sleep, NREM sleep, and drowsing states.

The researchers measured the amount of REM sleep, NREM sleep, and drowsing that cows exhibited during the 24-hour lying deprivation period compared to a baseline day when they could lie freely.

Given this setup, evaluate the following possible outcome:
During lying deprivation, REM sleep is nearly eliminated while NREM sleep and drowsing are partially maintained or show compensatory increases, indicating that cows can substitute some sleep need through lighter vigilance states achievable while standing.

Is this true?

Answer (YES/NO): NO